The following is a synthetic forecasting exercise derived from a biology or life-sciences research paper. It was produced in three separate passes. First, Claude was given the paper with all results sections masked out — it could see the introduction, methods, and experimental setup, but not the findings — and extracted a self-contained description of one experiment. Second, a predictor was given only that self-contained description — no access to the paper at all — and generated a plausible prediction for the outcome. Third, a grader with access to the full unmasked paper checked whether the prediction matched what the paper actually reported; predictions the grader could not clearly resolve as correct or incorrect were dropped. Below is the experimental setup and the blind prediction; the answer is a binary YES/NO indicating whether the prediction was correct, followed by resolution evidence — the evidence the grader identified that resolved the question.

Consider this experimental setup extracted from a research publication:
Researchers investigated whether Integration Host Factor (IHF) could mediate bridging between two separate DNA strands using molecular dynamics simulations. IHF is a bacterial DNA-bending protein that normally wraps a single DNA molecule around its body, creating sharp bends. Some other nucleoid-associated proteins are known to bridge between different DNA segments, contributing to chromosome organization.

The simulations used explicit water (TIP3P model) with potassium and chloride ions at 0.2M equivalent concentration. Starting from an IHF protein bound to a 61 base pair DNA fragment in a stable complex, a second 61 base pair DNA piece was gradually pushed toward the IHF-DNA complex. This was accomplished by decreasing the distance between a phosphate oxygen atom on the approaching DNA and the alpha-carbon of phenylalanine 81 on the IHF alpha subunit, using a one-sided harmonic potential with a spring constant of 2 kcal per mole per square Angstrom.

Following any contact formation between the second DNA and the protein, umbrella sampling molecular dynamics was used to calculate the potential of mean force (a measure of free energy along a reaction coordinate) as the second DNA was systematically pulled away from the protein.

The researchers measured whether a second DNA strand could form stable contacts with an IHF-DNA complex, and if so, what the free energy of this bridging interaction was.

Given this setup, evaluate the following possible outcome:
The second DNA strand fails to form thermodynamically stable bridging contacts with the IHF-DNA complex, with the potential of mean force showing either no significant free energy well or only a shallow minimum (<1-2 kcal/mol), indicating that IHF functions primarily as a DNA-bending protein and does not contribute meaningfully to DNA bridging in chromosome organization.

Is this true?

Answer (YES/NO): NO